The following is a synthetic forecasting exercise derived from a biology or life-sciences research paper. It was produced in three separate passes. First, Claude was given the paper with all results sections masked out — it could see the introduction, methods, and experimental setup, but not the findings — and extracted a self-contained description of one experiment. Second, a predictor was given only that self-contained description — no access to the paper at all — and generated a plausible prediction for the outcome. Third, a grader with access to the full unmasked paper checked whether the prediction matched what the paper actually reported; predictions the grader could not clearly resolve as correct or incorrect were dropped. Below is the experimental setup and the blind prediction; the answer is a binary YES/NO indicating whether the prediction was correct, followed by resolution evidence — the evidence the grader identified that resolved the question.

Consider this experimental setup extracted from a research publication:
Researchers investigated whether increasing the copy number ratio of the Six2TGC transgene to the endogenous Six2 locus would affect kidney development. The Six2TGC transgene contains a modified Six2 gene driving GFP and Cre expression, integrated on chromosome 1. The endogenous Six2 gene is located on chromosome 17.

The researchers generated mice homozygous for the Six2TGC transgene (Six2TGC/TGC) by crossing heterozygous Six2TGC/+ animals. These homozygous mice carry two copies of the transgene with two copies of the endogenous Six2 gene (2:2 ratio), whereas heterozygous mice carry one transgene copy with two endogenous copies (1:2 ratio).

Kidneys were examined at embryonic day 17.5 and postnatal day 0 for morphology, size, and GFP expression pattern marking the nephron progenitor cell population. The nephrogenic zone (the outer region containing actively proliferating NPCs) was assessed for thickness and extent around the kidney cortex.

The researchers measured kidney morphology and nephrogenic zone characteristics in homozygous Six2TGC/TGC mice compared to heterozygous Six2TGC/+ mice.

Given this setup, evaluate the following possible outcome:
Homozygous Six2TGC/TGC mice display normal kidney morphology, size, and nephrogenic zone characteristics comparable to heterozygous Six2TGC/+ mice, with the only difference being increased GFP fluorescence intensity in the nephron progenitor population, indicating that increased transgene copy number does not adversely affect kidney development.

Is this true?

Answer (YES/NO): NO